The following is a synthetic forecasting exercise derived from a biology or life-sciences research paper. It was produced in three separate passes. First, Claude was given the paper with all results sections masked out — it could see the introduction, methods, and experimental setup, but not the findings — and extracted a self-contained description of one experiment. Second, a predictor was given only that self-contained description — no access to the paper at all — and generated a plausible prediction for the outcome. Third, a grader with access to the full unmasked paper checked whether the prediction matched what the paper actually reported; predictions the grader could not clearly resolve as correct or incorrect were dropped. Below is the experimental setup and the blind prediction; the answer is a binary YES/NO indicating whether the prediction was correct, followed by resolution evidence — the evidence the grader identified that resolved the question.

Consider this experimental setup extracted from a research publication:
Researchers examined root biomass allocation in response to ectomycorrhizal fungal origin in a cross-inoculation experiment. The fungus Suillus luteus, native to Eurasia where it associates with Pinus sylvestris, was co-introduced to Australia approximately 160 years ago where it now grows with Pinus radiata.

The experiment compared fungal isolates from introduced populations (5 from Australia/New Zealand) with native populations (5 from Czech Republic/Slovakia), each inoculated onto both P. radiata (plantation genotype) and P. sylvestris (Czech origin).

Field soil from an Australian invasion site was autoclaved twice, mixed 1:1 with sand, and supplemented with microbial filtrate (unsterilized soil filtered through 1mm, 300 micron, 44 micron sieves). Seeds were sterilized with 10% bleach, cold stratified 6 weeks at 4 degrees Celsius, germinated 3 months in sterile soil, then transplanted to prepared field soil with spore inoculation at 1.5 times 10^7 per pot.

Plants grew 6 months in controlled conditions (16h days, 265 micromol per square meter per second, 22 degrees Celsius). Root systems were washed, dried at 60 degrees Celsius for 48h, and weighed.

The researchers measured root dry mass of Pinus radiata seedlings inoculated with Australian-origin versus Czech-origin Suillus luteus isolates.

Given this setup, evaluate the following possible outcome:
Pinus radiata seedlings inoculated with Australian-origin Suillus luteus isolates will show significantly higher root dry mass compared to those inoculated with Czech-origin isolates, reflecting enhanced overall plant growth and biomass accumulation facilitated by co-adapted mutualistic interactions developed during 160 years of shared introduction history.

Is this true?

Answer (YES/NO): NO